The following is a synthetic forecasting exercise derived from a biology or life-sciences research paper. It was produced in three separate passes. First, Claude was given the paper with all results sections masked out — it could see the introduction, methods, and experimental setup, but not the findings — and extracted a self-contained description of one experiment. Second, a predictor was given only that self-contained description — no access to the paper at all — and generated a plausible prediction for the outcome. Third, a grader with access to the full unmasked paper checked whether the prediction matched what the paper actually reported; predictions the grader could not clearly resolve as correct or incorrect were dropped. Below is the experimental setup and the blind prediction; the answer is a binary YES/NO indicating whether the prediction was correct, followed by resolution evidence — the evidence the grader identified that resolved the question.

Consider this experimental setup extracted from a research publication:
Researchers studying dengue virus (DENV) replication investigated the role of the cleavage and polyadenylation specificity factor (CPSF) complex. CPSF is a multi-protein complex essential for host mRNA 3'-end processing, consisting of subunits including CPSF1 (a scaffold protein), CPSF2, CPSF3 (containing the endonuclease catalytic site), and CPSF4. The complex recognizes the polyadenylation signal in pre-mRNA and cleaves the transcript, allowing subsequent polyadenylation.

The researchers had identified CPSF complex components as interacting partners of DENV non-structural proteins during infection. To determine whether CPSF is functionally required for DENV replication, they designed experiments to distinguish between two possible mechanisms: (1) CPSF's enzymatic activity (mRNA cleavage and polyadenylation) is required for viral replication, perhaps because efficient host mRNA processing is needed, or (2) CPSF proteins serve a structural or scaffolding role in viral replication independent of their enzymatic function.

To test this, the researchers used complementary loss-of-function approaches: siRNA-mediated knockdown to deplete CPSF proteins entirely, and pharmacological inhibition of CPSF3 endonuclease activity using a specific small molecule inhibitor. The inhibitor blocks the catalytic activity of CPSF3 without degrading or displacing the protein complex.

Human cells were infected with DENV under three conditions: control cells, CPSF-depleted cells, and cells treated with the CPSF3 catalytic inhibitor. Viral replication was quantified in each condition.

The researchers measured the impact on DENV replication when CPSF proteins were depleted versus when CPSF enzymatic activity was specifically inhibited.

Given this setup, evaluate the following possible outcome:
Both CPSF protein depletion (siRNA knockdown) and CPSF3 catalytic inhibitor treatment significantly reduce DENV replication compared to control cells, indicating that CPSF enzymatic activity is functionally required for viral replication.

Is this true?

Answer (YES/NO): NO